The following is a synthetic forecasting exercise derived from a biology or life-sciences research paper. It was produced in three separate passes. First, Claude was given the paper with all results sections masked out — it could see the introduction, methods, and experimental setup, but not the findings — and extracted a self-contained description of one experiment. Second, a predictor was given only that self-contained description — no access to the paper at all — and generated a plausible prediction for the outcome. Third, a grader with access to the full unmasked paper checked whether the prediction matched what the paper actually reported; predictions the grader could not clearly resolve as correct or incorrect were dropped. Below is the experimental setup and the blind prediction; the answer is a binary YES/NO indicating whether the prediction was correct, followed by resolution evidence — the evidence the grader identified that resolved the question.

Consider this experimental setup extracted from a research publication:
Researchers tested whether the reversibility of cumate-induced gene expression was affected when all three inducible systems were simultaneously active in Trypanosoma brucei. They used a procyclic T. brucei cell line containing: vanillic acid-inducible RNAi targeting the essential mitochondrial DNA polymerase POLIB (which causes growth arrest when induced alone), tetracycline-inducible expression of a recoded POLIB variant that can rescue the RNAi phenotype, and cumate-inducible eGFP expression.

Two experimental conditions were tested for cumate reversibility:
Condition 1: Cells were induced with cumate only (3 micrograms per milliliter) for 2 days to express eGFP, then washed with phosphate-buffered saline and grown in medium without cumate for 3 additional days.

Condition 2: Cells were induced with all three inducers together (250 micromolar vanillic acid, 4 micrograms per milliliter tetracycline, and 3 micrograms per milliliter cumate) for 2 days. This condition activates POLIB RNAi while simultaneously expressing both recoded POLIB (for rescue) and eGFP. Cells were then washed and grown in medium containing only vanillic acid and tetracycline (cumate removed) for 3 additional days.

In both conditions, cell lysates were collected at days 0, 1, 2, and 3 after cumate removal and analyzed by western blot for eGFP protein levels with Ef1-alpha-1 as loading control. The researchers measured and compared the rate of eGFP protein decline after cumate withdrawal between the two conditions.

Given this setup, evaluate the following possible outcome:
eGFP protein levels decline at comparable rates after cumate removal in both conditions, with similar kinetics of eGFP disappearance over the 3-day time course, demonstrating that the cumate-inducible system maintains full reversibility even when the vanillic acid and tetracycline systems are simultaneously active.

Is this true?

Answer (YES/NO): NO